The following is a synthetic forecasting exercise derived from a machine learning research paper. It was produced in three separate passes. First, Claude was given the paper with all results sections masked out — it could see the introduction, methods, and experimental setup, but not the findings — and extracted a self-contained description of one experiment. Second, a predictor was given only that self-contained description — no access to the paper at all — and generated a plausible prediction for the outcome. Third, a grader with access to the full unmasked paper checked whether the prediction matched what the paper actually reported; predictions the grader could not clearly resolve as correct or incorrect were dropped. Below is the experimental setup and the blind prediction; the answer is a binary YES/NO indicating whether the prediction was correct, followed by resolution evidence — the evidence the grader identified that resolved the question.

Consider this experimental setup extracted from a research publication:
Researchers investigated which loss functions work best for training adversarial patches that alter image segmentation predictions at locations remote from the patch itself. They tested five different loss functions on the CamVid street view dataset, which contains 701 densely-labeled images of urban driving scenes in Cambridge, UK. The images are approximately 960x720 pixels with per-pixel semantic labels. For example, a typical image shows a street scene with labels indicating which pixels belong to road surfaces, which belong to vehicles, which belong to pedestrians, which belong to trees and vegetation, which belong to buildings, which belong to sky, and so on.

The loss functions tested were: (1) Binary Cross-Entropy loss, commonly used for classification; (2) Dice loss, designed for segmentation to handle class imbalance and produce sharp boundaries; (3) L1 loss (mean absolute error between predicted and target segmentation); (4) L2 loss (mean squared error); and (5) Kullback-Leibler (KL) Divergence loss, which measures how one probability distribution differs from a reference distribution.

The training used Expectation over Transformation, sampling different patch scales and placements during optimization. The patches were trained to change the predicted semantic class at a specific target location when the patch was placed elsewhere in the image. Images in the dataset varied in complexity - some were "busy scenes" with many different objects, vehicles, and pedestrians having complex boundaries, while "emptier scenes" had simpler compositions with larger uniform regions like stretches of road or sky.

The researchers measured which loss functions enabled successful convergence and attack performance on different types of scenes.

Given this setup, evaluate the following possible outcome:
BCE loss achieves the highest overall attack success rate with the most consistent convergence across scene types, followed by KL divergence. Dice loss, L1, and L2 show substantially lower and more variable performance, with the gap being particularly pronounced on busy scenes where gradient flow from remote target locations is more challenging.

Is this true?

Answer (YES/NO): NO